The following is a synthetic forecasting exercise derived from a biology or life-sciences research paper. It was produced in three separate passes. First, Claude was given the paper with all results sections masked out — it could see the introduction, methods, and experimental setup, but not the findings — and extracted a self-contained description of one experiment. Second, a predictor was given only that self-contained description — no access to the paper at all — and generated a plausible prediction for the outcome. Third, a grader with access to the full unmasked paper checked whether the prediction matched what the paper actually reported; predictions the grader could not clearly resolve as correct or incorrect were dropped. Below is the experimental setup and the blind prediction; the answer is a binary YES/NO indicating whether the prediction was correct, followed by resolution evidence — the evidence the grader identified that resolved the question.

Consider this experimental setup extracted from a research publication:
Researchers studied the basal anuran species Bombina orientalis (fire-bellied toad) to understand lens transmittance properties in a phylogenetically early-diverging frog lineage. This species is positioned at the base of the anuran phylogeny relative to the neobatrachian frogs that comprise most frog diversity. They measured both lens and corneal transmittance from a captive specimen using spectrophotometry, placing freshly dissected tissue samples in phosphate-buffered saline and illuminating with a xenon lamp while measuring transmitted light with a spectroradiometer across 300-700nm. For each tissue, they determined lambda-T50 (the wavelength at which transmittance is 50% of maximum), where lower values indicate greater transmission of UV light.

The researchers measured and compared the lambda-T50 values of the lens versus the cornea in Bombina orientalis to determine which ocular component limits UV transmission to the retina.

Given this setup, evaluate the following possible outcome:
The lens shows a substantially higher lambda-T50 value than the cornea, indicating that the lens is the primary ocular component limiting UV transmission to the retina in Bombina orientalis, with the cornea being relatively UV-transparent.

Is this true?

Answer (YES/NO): NO